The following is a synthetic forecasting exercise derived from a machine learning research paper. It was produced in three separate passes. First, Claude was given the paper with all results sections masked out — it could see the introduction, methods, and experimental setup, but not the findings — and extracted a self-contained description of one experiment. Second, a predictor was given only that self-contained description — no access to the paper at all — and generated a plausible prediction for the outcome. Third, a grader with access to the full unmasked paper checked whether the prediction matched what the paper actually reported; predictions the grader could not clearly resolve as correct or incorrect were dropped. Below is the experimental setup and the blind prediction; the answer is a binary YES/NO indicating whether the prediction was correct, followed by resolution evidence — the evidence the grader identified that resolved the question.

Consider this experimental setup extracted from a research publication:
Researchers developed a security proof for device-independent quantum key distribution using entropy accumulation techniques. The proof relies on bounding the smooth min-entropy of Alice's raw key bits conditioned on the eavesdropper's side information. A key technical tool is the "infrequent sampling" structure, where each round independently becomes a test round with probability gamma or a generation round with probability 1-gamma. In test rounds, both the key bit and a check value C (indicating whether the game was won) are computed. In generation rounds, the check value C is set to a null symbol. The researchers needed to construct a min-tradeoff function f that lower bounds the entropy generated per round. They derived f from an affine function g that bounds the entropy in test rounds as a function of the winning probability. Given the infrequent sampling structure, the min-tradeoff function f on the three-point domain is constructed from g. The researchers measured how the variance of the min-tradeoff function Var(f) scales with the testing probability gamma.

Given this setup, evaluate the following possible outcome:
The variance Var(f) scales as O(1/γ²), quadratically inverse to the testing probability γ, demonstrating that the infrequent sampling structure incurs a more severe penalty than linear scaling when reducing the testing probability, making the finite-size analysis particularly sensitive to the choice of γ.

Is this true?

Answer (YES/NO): NO